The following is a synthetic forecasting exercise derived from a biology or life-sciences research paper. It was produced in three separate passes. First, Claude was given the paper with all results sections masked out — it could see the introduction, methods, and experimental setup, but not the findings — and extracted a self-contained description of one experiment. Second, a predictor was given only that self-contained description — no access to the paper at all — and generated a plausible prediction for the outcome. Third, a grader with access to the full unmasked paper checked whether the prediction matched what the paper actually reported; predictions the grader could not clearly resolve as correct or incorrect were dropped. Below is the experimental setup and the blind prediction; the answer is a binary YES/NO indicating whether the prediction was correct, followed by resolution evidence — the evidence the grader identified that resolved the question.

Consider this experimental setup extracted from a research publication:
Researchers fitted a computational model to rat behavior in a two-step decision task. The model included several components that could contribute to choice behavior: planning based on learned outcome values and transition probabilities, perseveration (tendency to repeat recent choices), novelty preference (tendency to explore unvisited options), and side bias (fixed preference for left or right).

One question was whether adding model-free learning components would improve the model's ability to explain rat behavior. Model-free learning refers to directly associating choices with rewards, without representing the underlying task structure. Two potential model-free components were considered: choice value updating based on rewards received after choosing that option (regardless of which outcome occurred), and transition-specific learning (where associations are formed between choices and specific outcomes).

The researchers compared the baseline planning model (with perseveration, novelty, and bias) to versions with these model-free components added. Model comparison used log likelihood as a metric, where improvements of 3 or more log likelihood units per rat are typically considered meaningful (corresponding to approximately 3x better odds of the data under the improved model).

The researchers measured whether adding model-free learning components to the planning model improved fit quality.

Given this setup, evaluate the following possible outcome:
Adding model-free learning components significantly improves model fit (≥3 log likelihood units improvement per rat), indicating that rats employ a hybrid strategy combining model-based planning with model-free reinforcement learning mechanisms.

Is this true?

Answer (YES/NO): NO